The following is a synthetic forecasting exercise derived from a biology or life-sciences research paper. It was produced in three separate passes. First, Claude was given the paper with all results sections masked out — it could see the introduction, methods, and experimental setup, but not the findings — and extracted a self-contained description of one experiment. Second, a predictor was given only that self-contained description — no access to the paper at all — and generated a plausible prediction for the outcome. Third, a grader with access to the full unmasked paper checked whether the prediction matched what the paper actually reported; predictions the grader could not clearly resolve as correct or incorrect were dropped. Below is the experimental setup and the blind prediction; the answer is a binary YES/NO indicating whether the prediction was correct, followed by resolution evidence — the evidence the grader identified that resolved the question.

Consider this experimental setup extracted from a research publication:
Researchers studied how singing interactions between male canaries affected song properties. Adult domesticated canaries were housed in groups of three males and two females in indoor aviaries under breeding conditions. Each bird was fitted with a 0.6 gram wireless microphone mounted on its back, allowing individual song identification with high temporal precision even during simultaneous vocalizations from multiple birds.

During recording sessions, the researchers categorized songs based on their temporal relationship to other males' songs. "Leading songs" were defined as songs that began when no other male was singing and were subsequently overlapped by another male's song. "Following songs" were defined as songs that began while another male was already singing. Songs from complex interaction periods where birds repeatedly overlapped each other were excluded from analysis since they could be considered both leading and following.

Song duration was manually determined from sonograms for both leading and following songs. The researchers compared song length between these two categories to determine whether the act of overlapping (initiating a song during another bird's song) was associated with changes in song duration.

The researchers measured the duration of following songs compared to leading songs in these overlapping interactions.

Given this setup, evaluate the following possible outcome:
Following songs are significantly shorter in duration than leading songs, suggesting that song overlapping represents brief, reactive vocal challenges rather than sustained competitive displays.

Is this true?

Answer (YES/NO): YES